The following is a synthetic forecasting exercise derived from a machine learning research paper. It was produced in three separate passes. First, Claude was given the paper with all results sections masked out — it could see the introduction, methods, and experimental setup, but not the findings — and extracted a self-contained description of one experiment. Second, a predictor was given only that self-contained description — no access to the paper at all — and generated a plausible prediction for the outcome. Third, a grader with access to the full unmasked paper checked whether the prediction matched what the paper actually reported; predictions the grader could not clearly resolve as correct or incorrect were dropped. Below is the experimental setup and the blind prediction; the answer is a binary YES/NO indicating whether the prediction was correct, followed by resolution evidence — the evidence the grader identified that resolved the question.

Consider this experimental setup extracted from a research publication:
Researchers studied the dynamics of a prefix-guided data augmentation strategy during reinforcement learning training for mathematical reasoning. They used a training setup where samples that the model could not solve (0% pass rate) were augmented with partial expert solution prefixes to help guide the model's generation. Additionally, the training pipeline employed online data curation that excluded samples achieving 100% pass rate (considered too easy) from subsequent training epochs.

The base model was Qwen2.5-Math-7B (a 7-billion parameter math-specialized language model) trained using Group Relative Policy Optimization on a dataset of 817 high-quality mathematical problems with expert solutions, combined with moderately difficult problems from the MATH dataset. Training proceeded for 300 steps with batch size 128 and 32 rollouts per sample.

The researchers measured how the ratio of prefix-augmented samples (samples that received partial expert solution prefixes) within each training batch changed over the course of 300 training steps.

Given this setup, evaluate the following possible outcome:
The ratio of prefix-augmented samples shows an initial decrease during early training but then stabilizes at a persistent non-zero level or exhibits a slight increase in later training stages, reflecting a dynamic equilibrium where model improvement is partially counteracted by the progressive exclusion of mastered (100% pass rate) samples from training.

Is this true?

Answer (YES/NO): NO